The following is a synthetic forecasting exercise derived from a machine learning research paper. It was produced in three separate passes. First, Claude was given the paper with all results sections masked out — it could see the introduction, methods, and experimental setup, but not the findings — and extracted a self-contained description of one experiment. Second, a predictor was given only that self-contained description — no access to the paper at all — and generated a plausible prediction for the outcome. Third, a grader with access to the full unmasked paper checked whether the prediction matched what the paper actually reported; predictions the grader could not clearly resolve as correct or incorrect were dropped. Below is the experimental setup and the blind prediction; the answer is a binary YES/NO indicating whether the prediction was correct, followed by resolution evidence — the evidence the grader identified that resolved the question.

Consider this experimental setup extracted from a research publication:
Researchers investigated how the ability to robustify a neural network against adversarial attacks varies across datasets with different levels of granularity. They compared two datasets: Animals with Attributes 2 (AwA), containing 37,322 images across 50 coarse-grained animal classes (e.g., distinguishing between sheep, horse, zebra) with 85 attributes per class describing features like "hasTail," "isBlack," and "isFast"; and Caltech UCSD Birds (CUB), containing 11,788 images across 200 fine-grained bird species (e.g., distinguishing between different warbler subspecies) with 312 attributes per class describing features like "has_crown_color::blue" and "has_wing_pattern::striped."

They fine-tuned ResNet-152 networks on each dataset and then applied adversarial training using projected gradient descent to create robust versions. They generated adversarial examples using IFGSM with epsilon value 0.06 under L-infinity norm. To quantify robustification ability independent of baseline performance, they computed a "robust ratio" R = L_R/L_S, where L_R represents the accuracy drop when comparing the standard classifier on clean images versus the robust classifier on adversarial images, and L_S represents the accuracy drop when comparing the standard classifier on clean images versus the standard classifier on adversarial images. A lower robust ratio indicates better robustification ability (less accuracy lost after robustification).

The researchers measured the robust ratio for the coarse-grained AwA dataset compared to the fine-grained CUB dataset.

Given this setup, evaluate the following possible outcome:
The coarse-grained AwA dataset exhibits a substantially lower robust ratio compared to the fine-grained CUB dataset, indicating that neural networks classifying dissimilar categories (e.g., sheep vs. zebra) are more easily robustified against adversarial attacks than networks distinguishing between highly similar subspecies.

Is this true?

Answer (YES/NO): NO